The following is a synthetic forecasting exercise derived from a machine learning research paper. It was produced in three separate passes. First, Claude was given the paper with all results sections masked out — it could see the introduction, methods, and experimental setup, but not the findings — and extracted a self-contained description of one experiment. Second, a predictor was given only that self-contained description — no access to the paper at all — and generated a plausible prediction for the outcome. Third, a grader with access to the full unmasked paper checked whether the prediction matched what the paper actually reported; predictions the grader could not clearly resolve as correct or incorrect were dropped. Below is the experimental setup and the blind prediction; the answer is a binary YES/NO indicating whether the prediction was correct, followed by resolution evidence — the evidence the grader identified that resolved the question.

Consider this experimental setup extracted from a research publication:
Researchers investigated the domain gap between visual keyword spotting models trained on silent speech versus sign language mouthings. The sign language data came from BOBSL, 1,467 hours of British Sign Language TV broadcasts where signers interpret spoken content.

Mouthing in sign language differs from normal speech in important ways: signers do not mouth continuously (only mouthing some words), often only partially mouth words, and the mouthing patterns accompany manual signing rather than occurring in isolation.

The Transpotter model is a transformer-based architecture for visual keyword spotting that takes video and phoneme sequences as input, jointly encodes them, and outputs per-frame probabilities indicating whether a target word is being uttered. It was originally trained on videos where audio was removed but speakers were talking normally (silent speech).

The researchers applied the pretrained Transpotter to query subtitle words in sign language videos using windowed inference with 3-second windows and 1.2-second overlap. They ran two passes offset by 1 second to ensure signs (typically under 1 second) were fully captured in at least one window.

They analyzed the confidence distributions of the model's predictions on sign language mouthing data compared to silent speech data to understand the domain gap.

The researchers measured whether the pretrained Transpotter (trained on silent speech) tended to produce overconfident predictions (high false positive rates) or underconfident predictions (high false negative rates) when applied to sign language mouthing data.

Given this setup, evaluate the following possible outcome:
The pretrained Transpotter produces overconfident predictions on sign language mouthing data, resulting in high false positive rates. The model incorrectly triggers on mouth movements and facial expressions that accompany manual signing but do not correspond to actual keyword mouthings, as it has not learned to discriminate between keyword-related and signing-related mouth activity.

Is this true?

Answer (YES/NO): YES